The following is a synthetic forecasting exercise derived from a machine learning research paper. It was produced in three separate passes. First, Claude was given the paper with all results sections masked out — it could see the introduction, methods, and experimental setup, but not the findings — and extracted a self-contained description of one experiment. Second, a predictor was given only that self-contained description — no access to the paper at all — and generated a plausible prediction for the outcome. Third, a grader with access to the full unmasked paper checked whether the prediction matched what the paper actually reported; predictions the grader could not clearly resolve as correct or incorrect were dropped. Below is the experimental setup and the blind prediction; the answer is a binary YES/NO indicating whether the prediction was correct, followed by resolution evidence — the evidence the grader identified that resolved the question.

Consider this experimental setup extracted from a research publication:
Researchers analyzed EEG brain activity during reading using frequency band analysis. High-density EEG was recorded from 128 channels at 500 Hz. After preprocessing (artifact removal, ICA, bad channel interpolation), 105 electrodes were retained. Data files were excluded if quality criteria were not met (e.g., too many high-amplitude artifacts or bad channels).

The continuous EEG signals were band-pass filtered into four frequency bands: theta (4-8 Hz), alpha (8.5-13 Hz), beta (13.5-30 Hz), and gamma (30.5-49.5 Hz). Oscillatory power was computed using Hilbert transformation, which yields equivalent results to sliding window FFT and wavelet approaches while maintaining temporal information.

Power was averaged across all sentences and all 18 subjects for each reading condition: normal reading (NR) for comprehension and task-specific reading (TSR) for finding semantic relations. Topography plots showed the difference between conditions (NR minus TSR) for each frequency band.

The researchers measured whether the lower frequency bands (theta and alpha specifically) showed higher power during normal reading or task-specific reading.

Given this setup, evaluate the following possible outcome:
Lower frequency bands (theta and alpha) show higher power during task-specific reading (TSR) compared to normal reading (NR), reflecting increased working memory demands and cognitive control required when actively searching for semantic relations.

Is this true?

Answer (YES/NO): NO